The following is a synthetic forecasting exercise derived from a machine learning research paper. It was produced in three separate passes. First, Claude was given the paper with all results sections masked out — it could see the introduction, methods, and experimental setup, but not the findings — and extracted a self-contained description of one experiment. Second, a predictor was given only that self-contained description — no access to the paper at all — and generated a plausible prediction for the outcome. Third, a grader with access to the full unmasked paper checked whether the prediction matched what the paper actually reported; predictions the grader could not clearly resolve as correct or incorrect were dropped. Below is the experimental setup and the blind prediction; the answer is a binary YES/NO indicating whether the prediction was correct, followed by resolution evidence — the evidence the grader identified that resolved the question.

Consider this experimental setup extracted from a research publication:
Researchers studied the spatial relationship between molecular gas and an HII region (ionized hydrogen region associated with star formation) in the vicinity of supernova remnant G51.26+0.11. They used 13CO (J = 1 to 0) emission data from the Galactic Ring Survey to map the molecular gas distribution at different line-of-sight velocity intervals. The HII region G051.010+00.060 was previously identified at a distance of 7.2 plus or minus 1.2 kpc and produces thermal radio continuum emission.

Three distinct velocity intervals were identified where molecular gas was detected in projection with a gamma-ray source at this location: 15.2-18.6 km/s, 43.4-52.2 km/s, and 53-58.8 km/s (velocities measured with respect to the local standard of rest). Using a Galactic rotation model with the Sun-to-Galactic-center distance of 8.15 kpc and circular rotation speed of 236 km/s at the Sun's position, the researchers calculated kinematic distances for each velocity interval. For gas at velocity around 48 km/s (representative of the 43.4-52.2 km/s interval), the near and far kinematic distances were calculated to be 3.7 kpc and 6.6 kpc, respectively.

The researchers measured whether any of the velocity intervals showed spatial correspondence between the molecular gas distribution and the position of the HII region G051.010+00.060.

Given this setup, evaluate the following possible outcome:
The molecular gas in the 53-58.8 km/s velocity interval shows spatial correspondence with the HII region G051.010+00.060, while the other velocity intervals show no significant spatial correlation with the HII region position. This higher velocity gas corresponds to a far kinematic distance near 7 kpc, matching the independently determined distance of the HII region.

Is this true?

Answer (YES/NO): NO